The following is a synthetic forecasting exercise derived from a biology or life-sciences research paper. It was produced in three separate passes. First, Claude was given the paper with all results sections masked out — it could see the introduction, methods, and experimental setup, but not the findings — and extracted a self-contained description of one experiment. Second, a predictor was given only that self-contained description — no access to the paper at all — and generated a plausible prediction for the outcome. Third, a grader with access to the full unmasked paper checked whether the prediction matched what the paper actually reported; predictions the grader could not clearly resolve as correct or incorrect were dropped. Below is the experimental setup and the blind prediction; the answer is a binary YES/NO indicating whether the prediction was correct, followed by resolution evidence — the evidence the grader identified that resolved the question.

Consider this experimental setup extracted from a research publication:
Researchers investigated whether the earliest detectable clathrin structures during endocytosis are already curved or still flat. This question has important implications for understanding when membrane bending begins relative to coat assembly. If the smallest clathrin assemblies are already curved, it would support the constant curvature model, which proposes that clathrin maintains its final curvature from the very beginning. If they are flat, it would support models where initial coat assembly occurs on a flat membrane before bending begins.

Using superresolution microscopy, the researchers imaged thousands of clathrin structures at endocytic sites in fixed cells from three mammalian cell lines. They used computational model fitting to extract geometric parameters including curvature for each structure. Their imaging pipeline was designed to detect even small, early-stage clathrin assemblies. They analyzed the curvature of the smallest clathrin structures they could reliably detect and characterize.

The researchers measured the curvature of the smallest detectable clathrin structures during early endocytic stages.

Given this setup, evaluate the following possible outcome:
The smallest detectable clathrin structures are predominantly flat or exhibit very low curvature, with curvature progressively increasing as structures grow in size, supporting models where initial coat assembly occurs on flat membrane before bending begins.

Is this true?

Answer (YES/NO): YES